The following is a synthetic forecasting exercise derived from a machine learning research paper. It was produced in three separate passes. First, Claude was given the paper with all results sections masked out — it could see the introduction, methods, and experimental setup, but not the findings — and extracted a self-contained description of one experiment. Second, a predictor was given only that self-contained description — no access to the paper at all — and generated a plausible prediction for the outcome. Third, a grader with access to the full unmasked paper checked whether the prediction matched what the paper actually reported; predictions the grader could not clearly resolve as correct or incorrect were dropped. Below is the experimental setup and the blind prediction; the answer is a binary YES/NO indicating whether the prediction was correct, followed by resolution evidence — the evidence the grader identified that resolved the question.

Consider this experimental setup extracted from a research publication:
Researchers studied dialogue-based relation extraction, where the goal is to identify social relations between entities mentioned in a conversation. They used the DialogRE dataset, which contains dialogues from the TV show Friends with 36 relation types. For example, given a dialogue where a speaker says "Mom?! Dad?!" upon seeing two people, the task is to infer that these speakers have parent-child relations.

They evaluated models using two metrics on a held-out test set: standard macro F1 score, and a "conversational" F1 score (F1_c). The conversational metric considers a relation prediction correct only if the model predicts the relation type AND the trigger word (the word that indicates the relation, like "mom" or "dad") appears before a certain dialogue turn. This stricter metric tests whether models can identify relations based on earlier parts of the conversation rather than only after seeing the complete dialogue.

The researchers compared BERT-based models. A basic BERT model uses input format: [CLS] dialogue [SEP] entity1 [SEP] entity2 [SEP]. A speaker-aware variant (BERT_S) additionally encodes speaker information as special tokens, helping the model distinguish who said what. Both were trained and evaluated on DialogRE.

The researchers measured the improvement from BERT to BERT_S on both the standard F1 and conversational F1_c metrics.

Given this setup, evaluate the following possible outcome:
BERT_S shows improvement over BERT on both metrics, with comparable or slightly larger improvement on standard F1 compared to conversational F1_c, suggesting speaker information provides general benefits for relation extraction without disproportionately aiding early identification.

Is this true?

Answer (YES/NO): YES